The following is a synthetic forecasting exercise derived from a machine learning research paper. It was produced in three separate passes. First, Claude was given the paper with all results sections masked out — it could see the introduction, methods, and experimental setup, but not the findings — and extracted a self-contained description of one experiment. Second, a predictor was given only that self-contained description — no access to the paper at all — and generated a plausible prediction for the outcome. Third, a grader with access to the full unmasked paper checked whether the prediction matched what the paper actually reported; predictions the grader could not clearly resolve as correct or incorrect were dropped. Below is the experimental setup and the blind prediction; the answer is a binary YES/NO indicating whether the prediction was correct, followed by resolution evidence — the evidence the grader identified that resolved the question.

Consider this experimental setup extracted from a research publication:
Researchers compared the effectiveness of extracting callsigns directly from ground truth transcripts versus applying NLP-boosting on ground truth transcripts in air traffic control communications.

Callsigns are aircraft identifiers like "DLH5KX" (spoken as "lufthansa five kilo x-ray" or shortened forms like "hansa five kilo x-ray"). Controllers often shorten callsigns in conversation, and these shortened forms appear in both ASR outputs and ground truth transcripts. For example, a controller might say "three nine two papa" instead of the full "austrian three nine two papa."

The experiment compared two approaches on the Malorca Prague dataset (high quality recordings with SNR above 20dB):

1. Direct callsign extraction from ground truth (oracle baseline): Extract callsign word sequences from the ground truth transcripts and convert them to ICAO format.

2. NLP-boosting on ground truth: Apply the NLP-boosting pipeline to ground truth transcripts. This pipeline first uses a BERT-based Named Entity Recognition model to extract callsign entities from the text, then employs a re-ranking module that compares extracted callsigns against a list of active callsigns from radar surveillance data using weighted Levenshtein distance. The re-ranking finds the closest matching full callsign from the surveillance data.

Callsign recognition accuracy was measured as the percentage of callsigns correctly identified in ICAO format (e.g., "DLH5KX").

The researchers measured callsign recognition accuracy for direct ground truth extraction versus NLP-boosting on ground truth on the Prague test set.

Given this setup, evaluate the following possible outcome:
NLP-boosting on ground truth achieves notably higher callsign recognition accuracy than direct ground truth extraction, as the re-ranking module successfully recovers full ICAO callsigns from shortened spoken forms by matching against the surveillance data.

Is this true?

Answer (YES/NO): YES